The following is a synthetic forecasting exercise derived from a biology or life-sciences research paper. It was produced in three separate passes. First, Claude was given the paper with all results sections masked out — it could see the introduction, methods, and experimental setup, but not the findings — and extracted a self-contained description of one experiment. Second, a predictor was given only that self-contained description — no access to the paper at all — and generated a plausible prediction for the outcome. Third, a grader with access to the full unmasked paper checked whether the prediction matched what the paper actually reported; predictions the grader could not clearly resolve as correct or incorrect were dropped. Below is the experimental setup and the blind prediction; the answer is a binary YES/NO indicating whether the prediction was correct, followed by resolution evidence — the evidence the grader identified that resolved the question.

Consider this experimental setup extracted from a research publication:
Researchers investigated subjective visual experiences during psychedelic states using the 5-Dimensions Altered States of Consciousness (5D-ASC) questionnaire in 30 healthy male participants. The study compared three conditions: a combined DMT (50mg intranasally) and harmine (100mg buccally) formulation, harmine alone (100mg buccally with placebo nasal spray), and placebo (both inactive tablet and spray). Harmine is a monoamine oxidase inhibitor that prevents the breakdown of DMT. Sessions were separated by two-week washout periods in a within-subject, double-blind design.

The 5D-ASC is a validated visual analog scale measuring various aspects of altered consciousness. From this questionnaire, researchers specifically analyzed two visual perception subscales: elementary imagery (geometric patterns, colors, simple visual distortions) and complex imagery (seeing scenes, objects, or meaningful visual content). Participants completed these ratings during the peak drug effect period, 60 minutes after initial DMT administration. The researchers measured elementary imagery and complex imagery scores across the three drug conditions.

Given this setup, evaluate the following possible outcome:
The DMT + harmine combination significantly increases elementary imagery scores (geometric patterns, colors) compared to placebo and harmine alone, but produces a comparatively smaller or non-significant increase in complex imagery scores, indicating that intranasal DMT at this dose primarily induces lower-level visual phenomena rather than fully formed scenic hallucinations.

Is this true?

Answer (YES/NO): NO